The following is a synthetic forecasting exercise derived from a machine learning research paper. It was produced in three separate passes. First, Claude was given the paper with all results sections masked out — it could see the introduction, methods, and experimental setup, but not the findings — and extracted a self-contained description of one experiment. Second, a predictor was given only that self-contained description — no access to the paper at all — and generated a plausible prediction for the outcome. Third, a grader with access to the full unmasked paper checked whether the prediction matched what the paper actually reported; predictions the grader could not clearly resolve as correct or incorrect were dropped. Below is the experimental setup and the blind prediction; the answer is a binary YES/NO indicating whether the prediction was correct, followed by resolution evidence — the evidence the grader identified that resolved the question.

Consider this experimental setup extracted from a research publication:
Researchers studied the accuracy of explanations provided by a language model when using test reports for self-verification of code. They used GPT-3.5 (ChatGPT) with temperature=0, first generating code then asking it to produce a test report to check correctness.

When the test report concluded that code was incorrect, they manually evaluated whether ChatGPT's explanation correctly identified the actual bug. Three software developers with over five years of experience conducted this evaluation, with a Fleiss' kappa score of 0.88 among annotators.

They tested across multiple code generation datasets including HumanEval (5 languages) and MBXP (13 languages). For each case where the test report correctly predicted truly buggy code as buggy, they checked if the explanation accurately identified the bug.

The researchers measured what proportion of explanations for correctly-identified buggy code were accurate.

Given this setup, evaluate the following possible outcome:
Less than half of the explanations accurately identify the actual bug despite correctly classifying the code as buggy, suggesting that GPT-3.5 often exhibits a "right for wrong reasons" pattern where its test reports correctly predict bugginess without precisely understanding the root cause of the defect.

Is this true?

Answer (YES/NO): YES